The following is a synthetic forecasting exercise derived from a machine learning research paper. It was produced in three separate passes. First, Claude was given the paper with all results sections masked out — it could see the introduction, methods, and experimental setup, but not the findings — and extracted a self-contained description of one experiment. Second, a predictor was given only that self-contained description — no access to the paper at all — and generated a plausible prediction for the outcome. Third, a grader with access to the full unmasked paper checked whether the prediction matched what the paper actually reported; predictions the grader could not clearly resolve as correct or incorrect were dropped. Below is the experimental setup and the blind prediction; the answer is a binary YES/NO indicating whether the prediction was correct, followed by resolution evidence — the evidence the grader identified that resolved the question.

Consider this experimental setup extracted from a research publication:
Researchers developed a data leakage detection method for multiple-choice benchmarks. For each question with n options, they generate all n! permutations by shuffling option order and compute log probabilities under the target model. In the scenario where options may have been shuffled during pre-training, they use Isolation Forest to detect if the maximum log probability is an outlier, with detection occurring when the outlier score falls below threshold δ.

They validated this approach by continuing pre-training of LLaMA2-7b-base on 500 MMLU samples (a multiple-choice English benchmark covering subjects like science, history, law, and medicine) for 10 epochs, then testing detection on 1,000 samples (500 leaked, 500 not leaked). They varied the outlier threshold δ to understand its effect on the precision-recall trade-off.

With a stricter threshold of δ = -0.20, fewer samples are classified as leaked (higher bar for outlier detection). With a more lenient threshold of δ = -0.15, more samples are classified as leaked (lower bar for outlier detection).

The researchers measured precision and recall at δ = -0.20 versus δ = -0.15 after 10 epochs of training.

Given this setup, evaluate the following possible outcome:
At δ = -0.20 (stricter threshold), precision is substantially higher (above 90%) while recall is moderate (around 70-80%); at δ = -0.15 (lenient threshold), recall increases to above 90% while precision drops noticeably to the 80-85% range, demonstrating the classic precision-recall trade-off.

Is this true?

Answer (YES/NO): NO